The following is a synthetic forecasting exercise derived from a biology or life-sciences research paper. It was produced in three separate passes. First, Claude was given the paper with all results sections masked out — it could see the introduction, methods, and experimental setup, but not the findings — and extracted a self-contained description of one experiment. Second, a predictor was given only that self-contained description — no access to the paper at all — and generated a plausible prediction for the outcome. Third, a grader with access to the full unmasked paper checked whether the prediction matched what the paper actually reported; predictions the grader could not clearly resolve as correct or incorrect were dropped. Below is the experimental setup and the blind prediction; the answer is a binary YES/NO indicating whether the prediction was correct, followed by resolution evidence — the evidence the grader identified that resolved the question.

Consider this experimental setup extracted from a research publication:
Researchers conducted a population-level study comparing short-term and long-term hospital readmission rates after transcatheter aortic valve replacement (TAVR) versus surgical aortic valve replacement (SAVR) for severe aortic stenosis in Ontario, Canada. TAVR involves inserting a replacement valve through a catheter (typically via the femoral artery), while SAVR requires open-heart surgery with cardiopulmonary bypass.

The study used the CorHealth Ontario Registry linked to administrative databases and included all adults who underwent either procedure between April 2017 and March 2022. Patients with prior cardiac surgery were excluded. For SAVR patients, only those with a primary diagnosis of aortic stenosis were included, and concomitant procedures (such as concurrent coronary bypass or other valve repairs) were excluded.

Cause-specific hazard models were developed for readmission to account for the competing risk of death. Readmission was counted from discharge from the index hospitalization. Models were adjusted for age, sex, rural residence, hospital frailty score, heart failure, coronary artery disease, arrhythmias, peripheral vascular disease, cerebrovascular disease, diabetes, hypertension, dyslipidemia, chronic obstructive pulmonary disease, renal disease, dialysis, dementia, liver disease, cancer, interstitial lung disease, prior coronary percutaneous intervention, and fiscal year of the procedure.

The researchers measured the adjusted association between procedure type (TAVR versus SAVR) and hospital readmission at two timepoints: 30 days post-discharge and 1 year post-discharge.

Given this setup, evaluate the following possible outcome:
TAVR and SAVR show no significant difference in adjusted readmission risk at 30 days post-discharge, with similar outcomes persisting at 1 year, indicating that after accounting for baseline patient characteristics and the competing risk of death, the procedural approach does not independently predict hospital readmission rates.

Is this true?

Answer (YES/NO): NO